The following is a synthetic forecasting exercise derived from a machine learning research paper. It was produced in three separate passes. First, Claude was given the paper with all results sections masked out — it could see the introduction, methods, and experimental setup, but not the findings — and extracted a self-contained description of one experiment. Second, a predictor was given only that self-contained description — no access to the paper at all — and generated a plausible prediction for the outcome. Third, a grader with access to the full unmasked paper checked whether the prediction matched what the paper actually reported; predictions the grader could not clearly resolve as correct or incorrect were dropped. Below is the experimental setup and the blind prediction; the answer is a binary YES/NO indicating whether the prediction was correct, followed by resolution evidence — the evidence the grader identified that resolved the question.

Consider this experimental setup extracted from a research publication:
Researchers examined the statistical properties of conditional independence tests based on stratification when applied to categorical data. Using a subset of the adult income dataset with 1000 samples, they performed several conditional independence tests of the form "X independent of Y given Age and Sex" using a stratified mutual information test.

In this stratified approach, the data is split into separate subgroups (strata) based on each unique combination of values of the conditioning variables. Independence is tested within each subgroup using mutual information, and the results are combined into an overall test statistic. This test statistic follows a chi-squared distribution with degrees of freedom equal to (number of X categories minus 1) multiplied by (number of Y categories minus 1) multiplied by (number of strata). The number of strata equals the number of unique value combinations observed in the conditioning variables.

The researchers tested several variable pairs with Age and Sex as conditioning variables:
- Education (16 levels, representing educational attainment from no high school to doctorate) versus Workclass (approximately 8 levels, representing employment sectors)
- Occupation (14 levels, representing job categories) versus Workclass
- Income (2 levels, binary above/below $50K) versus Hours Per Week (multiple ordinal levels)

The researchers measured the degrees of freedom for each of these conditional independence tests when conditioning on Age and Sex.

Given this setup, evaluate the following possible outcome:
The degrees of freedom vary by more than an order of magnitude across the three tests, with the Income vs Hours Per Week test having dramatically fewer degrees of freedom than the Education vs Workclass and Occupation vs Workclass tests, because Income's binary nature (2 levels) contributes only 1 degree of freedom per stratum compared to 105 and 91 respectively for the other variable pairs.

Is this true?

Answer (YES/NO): YES